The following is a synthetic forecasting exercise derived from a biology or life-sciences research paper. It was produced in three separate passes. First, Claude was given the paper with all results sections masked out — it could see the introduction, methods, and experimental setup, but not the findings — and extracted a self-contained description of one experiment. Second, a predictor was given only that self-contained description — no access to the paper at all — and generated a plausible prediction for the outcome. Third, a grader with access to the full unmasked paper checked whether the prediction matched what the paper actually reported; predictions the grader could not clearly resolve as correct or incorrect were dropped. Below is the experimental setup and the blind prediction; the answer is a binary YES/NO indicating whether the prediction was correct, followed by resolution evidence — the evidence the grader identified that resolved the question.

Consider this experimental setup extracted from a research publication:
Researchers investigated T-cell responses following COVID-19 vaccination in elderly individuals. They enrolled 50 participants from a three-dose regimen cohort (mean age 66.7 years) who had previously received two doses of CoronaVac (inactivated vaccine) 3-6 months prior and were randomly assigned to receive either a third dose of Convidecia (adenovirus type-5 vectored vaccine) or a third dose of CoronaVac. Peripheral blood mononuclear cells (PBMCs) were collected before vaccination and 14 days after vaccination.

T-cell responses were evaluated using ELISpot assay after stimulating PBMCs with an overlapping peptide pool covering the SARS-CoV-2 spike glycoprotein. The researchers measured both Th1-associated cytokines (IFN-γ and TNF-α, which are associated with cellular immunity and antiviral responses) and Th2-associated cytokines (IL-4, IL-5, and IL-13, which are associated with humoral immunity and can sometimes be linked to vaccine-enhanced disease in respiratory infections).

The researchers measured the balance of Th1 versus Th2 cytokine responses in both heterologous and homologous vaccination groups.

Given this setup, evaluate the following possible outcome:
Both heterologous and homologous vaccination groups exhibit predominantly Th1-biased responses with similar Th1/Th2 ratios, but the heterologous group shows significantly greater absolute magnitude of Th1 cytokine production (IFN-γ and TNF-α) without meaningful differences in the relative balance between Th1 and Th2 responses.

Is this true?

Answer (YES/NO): NO